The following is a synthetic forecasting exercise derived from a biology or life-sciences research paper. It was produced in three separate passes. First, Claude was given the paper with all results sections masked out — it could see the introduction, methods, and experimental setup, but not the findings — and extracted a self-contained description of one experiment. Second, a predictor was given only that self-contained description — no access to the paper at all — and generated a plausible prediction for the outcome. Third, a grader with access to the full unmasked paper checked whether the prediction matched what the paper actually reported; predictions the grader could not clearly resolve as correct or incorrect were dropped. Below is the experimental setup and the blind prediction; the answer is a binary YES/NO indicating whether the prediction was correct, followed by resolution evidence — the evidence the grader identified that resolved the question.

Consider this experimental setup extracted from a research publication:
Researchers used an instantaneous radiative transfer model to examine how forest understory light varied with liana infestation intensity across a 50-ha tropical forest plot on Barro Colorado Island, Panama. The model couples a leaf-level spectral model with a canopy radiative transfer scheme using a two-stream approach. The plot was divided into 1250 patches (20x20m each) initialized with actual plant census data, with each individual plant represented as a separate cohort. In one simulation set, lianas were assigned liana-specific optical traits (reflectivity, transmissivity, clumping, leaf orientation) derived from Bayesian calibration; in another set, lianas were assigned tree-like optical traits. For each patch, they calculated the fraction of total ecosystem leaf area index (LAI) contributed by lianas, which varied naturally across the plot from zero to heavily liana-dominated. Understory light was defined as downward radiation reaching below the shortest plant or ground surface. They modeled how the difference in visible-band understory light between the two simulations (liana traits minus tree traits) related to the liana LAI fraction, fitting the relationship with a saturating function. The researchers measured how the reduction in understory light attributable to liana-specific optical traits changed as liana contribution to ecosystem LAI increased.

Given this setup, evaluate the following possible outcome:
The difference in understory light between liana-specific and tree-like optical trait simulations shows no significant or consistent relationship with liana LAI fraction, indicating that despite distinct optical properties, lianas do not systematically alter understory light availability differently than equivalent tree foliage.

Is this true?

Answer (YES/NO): NO